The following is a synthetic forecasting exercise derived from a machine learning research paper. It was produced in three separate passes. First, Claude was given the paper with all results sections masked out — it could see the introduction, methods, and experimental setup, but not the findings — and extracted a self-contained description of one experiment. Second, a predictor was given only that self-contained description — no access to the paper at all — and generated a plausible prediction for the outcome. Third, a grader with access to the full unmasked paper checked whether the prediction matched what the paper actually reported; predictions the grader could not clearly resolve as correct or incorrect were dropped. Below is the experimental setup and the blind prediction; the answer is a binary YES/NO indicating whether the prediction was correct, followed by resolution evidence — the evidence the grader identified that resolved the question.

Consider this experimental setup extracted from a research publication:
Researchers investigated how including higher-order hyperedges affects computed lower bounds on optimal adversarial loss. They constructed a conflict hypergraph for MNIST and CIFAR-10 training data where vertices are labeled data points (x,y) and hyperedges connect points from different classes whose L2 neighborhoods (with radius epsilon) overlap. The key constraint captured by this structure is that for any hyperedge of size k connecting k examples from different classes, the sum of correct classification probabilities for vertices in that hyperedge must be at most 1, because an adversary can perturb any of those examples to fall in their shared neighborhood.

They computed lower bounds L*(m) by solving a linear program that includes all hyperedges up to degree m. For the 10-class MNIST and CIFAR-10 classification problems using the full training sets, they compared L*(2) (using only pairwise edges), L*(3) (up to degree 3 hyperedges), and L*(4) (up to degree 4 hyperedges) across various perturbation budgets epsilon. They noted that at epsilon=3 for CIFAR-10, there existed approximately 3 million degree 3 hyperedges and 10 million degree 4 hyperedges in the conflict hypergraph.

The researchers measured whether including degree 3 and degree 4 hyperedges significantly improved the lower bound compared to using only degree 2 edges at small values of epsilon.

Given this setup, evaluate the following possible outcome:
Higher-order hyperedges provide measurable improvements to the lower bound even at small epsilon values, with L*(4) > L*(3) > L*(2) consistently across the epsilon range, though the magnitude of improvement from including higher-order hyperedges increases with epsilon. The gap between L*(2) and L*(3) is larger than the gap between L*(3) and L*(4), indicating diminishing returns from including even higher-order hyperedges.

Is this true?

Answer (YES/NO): NO